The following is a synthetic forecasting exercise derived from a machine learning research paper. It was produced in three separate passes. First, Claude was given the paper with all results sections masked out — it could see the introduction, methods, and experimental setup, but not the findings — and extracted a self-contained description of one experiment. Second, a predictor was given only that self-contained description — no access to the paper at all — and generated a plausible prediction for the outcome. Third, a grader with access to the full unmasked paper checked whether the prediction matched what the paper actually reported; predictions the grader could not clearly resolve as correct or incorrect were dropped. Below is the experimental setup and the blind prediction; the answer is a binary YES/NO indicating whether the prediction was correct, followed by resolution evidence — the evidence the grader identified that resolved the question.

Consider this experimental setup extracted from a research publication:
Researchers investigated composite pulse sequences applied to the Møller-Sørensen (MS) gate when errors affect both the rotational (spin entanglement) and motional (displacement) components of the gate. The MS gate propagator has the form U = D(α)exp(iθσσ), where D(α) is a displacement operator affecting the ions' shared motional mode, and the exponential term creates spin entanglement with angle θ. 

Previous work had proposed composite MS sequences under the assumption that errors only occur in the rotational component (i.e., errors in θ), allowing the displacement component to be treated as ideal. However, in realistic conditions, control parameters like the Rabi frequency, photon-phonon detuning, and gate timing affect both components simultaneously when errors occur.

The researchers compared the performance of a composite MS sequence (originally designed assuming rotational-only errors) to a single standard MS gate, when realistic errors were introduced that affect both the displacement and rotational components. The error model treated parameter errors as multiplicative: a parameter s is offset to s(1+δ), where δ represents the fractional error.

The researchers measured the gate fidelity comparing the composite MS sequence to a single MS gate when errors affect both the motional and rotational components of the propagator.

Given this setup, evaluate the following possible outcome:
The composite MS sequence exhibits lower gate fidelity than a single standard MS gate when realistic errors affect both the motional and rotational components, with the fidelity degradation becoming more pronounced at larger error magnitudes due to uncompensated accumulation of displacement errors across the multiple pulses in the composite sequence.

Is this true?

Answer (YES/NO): YES